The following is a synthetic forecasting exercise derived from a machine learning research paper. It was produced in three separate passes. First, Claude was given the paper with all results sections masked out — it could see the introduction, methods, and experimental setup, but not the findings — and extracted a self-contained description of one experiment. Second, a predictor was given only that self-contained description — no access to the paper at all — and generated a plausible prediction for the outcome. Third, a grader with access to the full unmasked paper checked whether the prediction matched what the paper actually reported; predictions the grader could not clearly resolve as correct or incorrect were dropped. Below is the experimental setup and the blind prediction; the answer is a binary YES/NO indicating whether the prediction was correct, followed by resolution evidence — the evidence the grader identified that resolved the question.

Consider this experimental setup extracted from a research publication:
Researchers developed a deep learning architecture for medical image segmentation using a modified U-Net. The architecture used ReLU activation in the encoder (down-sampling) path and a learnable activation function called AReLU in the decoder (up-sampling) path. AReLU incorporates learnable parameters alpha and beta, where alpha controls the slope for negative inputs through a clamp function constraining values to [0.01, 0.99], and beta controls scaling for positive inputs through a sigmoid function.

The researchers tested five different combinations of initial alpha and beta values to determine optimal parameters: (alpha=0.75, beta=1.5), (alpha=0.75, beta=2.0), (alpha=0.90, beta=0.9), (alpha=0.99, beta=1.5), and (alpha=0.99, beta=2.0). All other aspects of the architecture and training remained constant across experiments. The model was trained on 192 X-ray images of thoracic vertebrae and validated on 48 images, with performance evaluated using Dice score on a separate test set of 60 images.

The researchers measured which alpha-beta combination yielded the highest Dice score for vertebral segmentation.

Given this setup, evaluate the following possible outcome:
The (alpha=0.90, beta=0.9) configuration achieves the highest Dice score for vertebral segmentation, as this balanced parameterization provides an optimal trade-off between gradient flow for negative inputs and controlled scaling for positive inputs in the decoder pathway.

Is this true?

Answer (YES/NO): YES